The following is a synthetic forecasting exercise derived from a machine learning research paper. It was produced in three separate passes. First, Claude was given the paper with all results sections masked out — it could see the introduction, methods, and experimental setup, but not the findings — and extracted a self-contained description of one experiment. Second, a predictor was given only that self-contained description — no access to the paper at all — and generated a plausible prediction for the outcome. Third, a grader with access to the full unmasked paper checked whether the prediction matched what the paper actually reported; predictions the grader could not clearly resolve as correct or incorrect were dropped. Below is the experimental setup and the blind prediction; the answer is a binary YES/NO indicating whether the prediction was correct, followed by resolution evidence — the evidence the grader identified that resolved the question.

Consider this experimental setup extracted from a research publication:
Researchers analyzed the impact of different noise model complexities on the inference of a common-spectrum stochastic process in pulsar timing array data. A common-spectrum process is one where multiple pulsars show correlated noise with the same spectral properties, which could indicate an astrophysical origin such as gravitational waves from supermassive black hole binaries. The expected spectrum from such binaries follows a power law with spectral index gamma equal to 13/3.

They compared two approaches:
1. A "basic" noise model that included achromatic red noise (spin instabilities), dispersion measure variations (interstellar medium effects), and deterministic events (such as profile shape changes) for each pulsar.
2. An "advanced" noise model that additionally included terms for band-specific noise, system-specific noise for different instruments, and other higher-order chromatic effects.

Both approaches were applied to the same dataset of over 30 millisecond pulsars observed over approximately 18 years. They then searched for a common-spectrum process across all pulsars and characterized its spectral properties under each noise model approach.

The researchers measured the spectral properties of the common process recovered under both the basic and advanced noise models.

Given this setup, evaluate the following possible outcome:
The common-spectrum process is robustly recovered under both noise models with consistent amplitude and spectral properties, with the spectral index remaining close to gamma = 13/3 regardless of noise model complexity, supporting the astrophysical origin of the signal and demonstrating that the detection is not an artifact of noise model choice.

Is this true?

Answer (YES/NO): NO